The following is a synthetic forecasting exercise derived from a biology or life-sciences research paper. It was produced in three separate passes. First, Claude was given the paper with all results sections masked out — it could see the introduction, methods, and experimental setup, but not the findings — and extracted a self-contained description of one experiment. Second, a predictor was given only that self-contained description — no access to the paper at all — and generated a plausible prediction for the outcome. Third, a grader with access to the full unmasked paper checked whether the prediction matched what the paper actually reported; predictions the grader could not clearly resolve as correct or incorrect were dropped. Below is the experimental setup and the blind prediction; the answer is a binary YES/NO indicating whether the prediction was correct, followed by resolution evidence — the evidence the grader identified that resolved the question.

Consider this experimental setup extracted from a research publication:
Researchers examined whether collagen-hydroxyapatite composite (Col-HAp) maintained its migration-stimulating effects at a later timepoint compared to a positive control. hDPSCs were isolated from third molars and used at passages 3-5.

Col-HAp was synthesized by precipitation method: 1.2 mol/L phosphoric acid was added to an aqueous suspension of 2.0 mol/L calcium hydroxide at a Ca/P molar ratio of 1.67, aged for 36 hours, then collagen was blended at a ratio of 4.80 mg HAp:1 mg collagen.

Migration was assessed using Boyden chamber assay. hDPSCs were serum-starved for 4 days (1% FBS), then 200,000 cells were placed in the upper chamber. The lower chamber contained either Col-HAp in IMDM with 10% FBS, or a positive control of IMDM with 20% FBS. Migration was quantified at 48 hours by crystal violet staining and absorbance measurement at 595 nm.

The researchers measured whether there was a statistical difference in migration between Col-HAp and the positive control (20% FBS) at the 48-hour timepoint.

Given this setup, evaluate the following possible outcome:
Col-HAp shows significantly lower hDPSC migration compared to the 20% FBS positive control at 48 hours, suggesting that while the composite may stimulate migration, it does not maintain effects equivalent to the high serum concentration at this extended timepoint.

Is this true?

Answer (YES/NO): NO